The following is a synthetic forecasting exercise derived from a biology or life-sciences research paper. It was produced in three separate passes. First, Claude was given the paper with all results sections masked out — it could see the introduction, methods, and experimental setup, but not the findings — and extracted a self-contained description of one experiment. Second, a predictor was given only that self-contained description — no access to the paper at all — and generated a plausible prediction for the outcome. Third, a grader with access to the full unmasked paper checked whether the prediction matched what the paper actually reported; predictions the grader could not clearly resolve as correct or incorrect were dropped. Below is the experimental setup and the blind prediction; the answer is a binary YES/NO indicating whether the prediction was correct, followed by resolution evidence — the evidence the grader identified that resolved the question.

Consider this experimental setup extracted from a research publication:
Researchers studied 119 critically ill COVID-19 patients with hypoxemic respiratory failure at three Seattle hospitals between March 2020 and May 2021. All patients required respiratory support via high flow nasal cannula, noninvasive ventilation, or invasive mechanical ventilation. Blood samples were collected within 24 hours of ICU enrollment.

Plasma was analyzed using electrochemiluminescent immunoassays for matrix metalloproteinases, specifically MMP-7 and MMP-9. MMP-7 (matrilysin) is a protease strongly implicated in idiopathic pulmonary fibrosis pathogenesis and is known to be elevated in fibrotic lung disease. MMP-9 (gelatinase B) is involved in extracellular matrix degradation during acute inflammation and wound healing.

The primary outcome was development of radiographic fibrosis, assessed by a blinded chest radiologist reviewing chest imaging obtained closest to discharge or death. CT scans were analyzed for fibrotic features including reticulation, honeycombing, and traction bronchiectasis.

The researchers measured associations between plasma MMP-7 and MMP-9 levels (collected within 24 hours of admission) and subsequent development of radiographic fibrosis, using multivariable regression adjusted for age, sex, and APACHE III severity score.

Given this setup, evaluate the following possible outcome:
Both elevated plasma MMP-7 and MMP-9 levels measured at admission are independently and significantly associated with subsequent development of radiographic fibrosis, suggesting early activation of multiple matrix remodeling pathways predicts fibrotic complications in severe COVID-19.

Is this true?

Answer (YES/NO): NO